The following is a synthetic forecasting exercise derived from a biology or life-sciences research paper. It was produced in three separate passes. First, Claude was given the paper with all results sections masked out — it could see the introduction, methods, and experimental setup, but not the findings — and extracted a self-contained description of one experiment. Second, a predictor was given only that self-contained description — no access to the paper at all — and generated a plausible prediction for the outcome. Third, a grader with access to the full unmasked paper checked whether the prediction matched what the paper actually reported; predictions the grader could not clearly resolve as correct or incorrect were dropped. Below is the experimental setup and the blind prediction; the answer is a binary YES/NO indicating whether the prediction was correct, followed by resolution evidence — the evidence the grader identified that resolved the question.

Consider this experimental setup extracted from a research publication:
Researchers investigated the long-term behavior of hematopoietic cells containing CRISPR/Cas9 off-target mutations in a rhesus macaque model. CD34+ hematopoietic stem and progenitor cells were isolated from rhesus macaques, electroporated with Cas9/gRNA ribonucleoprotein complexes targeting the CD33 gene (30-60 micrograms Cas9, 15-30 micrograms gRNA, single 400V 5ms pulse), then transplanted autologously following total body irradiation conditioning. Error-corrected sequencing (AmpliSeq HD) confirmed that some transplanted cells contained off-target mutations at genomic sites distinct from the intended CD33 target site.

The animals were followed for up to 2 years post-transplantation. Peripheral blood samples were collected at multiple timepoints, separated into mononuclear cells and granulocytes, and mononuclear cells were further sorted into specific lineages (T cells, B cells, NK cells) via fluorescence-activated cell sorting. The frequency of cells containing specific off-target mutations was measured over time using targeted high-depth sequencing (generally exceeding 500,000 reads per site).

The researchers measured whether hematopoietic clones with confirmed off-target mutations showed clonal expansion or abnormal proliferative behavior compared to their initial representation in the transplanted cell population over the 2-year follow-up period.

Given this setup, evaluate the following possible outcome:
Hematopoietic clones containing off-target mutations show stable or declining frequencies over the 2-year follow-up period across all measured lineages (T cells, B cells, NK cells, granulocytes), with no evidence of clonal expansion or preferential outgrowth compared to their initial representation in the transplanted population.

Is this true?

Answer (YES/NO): YES